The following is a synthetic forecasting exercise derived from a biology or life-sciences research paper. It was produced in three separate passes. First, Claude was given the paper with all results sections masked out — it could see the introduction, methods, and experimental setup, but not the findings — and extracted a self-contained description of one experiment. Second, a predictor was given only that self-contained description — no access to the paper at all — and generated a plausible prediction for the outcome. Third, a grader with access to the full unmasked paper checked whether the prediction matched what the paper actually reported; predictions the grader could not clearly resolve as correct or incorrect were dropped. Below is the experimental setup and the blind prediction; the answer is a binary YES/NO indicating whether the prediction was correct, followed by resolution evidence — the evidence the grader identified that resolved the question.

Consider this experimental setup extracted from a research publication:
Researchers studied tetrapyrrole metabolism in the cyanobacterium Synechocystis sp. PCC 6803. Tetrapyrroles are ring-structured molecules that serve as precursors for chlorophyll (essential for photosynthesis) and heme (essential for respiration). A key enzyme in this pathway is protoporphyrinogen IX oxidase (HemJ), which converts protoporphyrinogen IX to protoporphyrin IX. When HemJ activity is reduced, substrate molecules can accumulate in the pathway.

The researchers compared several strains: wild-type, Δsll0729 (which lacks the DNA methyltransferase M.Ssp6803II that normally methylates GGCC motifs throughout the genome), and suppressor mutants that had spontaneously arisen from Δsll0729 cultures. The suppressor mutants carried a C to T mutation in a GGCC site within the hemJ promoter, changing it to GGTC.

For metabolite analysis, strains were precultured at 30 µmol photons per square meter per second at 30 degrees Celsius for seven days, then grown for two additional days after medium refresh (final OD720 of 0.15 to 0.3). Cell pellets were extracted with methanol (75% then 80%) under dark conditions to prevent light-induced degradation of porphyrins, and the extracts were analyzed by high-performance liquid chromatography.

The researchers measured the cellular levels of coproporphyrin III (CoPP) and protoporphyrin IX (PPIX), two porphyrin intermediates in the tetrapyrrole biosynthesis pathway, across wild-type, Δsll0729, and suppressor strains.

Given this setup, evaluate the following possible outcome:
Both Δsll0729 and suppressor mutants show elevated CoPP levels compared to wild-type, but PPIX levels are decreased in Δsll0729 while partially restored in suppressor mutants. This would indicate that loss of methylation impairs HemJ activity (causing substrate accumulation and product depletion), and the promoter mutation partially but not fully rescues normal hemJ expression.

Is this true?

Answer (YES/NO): NO